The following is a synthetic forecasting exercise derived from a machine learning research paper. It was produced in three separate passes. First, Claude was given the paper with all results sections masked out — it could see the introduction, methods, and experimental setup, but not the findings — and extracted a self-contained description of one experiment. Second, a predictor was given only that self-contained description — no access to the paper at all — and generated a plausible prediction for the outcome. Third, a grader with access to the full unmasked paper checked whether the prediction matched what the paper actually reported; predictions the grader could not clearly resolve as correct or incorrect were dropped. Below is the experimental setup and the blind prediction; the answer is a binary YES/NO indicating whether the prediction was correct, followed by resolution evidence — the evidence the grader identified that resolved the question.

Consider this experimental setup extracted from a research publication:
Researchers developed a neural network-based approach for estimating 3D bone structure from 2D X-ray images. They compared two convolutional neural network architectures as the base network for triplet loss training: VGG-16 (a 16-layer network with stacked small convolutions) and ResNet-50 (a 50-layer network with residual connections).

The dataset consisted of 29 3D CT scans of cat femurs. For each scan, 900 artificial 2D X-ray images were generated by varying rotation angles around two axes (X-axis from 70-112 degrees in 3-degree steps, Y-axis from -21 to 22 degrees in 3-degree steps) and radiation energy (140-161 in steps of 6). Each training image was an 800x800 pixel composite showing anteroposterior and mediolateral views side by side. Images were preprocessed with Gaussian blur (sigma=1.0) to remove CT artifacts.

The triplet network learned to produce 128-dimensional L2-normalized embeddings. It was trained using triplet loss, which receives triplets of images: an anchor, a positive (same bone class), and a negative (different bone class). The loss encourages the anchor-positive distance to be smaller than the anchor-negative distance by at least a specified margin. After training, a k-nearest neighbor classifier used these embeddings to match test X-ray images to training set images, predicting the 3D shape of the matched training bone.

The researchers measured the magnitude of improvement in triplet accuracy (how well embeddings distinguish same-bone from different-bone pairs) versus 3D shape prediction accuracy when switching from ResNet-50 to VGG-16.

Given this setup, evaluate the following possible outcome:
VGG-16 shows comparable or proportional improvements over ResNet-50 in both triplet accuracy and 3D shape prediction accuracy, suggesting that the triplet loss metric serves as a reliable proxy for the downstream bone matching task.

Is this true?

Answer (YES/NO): NO